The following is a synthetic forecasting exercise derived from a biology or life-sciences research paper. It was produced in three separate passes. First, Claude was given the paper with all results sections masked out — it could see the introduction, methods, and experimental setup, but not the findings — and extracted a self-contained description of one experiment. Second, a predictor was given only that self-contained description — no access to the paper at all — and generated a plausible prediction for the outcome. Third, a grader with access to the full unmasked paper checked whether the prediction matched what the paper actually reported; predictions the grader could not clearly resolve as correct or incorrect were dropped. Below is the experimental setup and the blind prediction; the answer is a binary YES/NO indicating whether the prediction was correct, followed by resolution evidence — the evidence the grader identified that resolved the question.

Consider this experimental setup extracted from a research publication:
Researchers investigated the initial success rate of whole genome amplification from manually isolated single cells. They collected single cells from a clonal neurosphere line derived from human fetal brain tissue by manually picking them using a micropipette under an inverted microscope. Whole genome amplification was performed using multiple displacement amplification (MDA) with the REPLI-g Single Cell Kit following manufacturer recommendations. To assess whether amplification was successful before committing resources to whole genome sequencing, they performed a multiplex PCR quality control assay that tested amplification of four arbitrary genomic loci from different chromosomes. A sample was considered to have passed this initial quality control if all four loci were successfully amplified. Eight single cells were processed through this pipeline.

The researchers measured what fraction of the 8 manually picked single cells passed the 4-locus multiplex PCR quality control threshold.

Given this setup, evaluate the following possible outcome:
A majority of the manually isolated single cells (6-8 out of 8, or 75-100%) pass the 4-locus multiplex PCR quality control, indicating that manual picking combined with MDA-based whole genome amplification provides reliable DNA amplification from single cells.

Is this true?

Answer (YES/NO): NO